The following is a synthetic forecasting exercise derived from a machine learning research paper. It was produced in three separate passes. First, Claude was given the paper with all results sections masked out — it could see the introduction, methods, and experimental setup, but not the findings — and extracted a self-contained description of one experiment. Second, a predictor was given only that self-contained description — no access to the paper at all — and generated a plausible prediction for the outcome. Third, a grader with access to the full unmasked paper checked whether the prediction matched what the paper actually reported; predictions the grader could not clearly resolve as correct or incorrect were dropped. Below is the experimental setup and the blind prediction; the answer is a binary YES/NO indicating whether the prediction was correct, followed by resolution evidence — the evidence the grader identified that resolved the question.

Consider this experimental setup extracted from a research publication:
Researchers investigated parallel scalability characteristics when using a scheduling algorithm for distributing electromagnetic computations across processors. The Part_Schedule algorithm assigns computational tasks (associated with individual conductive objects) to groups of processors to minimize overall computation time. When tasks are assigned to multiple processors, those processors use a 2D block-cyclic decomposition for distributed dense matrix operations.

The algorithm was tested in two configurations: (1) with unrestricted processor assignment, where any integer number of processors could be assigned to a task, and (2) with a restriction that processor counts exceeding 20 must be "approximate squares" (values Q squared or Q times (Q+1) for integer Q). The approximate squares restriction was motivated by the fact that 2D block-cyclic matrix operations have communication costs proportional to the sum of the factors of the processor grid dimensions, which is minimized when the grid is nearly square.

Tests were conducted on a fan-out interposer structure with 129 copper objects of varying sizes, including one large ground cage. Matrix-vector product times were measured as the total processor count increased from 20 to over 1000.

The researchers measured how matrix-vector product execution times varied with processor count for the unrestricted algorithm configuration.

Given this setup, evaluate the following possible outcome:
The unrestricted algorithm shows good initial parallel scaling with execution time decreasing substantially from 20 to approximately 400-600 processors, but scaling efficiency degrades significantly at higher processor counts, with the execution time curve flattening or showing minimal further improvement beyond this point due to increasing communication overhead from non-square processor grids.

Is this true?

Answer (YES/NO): NO